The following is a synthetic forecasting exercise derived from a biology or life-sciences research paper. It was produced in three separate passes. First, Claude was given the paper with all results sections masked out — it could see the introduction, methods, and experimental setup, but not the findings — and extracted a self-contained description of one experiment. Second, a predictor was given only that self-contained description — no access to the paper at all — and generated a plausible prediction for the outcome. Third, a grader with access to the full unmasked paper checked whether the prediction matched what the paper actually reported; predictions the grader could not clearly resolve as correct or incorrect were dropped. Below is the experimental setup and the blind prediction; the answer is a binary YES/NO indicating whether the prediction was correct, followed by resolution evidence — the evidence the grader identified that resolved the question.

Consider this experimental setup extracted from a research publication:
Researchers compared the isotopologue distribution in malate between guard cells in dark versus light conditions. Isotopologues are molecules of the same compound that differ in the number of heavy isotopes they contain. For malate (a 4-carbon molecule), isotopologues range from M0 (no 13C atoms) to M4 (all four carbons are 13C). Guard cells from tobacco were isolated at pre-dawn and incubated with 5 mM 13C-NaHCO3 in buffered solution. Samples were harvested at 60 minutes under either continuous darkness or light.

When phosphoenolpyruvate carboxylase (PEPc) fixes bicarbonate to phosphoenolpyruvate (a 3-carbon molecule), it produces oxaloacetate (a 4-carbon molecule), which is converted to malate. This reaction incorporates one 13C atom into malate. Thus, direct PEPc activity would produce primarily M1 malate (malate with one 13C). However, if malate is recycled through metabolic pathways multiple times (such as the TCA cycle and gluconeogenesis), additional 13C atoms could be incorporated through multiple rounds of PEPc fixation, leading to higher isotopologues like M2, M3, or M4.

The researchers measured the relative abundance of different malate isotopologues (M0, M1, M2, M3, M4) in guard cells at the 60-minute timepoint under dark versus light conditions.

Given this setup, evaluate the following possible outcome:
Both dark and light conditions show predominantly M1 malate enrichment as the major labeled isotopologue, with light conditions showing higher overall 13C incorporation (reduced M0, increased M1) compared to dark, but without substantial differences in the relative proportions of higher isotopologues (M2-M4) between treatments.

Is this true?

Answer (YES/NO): YES